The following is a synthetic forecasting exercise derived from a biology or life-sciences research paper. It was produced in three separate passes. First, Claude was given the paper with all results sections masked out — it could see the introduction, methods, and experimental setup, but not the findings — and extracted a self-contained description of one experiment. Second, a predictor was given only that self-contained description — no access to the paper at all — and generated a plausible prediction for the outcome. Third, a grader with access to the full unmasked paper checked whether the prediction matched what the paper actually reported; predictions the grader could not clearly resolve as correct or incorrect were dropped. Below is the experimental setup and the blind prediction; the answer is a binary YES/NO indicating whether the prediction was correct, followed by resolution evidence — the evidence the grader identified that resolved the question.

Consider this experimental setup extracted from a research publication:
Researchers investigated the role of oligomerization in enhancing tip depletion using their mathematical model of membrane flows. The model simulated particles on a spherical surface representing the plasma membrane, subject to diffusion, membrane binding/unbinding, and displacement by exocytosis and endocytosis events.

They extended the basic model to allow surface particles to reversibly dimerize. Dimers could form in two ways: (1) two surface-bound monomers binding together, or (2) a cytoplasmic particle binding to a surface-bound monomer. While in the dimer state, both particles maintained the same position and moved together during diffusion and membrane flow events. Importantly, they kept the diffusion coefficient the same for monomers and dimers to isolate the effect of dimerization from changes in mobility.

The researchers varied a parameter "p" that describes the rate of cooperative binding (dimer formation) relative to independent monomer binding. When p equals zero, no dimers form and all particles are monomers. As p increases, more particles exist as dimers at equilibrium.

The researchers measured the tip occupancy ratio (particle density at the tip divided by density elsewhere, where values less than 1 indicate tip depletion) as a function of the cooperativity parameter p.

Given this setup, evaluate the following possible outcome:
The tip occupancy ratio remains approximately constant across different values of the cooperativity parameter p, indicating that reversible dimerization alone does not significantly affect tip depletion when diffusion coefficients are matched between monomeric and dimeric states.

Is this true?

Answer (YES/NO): NO